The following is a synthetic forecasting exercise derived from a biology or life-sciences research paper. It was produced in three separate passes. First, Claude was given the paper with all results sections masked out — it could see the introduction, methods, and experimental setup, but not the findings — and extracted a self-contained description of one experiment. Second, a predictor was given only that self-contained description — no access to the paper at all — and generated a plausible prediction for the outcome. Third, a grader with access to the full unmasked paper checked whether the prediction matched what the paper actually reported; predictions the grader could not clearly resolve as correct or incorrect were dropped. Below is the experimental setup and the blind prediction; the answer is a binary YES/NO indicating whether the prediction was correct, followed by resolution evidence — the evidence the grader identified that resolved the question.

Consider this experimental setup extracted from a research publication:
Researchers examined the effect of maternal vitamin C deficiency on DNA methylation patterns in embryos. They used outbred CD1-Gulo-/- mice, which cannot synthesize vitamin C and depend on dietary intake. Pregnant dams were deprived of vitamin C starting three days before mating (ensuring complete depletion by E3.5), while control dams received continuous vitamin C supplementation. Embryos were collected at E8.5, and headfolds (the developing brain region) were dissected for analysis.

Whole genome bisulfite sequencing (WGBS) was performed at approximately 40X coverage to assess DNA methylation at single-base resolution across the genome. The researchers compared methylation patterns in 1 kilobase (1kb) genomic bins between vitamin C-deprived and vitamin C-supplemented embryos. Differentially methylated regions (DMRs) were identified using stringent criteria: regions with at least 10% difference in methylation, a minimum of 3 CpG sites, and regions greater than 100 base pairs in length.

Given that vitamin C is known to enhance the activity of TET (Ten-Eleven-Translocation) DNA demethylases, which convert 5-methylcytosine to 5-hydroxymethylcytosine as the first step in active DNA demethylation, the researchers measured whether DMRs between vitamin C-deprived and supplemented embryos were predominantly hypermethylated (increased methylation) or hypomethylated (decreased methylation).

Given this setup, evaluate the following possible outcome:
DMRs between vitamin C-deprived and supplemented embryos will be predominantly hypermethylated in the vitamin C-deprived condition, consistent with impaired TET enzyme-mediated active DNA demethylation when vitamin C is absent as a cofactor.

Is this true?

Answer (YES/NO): NO